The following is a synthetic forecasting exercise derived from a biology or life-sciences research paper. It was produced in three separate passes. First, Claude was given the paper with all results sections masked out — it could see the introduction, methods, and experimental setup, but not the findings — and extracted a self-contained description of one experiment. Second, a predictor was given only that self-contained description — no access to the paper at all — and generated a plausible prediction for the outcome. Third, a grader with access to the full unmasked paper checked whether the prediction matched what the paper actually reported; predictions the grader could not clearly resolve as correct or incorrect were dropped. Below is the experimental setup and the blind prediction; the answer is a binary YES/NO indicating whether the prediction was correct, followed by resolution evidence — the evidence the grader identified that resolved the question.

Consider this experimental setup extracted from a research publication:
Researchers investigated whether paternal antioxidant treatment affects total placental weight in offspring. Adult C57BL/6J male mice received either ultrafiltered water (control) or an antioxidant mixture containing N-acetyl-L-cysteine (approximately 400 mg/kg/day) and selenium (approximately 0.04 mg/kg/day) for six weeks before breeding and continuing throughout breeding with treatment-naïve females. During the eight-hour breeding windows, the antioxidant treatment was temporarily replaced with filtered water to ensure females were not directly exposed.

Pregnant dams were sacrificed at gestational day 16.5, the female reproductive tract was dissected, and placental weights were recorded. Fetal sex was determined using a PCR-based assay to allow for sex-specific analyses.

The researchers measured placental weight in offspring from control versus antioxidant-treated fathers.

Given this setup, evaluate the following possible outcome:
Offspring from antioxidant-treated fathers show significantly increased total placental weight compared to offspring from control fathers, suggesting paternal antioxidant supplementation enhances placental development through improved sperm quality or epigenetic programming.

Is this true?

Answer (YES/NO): NO